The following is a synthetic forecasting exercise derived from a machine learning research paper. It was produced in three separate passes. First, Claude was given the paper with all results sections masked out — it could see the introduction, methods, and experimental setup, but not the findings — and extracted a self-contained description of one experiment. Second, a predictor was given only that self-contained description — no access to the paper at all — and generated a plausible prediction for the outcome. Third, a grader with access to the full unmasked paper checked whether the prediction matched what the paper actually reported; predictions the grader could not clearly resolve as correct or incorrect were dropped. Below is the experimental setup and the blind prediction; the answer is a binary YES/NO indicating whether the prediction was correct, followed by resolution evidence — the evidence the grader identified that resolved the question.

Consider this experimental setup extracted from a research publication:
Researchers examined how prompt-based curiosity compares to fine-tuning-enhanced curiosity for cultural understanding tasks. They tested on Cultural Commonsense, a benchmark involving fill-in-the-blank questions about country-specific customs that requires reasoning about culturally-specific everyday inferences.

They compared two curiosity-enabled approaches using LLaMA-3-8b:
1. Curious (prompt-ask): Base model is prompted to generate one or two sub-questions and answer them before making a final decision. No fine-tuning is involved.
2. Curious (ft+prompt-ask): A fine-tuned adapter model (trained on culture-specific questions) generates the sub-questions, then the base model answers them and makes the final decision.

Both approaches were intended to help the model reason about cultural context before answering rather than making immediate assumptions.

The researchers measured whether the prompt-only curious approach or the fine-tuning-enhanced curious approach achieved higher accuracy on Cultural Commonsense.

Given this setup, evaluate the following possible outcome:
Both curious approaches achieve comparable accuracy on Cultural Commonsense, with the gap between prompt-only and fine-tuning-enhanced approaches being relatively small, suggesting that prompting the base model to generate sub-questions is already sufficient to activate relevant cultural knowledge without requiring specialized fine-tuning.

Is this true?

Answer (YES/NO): NO